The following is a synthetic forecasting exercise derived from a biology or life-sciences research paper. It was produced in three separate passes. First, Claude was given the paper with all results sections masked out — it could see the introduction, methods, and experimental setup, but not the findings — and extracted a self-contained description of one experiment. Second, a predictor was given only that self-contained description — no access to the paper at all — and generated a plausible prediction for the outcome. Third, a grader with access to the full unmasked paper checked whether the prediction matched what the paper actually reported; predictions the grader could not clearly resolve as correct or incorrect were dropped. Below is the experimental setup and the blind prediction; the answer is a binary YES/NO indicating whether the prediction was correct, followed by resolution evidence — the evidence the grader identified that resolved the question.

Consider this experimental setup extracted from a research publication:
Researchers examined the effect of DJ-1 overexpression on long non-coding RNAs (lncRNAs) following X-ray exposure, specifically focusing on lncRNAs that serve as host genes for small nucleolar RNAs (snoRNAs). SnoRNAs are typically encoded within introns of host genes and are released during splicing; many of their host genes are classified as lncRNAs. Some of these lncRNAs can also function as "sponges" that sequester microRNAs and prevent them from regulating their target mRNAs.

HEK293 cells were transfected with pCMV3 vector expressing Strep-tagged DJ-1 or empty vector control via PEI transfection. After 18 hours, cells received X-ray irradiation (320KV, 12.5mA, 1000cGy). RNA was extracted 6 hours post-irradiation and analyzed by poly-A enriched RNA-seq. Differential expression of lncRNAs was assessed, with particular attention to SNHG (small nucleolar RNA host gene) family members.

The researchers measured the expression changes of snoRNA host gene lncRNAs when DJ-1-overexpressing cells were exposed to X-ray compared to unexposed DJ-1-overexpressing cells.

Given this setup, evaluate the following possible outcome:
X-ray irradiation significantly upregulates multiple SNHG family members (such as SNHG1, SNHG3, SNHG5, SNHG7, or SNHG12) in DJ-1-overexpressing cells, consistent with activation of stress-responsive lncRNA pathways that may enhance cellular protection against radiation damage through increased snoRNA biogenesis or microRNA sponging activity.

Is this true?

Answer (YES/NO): NO